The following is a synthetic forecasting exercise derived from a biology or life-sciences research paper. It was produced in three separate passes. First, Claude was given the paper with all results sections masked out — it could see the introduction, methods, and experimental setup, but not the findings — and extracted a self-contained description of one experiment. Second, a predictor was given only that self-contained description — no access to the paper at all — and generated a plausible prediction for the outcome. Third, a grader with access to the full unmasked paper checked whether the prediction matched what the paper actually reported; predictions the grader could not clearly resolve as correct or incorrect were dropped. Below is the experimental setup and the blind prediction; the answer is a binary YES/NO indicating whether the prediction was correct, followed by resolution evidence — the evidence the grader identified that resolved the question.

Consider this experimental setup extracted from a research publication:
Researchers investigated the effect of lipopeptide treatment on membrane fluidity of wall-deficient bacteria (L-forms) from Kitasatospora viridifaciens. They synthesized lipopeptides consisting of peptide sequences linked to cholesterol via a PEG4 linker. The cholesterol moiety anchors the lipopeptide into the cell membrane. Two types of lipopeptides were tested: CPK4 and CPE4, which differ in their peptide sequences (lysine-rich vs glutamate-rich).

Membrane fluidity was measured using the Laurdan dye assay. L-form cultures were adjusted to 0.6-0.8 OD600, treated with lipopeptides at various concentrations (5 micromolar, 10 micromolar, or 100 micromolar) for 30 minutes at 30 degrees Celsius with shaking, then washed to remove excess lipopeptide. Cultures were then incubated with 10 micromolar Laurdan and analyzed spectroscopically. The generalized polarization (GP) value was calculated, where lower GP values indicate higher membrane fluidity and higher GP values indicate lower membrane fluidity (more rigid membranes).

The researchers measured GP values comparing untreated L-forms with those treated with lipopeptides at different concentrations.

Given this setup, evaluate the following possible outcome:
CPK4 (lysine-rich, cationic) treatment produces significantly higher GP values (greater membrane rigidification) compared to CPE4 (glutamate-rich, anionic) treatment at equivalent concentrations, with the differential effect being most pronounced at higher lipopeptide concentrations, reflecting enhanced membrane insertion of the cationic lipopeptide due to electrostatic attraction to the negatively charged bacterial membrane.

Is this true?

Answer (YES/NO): NO